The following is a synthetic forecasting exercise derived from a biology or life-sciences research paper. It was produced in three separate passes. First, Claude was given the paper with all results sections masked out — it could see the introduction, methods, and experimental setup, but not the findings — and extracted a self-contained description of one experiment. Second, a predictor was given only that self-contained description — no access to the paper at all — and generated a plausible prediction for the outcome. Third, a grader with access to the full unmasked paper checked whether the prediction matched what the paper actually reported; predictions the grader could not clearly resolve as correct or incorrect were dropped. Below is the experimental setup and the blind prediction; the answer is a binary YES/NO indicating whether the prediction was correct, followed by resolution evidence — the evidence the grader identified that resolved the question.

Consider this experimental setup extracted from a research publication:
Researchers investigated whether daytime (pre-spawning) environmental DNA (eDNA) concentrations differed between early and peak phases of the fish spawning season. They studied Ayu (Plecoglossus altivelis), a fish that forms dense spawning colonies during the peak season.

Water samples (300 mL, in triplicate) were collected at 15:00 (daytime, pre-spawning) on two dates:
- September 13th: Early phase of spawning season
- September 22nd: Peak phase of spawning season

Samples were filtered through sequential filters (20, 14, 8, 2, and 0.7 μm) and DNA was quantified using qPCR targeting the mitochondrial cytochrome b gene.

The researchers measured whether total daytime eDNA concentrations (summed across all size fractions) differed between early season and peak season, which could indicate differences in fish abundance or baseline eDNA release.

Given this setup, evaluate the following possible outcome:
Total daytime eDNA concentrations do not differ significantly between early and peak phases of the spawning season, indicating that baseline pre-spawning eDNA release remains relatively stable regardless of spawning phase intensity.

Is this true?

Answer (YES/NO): YES